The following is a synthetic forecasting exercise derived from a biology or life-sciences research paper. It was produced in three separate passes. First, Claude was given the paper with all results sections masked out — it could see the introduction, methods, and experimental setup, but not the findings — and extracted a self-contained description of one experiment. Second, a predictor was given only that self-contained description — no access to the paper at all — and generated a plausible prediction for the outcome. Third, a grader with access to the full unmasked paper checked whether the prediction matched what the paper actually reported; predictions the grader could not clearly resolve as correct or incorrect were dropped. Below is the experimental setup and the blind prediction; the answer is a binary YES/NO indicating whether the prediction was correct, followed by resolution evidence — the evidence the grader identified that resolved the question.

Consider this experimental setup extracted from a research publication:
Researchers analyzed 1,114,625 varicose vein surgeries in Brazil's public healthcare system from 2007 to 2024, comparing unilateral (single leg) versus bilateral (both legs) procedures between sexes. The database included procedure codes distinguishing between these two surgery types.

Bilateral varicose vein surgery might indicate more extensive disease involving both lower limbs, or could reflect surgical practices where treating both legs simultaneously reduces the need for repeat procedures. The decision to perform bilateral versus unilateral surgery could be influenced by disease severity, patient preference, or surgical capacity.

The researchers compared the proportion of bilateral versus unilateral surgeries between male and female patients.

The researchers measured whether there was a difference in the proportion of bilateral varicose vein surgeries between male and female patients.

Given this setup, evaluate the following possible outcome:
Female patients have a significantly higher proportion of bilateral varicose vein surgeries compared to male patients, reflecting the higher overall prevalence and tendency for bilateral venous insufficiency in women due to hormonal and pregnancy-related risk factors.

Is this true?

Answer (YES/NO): YES